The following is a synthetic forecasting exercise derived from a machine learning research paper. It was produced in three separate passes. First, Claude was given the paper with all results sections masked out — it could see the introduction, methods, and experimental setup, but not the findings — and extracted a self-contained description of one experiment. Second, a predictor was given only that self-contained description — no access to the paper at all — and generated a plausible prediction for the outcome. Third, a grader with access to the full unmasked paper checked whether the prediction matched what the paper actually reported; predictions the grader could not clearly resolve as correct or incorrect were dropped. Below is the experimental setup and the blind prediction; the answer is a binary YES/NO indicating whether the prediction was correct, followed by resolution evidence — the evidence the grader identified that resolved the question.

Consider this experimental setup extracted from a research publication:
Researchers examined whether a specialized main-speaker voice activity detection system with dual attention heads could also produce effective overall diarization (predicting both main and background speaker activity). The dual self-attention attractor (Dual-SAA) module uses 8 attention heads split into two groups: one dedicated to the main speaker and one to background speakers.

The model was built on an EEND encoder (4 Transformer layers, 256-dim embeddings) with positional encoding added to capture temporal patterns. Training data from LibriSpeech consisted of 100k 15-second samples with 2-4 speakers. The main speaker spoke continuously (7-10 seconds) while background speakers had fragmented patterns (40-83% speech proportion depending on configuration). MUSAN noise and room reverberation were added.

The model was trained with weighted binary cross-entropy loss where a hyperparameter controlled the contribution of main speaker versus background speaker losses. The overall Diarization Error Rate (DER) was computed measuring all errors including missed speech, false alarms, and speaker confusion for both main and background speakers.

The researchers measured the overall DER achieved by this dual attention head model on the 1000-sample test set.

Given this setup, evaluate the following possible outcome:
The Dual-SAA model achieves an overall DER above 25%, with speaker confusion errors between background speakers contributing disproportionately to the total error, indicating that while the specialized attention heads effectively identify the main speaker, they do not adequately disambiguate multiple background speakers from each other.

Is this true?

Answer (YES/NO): NO